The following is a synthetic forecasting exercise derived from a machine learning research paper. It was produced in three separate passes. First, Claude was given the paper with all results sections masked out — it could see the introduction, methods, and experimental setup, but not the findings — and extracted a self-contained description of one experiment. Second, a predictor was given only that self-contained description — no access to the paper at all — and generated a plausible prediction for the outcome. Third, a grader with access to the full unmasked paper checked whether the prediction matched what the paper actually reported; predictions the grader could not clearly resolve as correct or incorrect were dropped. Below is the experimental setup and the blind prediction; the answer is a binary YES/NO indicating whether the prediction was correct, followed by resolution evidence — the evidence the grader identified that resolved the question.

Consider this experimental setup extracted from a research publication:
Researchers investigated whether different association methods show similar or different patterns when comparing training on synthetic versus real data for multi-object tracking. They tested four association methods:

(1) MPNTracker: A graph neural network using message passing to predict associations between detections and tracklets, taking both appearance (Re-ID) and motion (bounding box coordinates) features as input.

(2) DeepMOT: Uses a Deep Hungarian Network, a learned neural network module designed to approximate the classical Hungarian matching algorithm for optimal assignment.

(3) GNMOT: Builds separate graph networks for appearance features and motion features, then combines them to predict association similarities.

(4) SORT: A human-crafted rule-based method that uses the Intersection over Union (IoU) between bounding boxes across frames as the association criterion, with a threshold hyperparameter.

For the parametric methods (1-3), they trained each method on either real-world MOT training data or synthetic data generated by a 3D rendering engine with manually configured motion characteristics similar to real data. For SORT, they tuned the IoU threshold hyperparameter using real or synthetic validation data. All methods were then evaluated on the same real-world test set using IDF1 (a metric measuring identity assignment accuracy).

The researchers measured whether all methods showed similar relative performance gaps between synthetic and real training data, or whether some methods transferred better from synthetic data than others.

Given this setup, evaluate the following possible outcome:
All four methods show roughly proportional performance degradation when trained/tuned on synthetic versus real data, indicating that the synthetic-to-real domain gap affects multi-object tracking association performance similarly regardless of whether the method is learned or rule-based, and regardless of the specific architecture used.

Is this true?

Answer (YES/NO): YES